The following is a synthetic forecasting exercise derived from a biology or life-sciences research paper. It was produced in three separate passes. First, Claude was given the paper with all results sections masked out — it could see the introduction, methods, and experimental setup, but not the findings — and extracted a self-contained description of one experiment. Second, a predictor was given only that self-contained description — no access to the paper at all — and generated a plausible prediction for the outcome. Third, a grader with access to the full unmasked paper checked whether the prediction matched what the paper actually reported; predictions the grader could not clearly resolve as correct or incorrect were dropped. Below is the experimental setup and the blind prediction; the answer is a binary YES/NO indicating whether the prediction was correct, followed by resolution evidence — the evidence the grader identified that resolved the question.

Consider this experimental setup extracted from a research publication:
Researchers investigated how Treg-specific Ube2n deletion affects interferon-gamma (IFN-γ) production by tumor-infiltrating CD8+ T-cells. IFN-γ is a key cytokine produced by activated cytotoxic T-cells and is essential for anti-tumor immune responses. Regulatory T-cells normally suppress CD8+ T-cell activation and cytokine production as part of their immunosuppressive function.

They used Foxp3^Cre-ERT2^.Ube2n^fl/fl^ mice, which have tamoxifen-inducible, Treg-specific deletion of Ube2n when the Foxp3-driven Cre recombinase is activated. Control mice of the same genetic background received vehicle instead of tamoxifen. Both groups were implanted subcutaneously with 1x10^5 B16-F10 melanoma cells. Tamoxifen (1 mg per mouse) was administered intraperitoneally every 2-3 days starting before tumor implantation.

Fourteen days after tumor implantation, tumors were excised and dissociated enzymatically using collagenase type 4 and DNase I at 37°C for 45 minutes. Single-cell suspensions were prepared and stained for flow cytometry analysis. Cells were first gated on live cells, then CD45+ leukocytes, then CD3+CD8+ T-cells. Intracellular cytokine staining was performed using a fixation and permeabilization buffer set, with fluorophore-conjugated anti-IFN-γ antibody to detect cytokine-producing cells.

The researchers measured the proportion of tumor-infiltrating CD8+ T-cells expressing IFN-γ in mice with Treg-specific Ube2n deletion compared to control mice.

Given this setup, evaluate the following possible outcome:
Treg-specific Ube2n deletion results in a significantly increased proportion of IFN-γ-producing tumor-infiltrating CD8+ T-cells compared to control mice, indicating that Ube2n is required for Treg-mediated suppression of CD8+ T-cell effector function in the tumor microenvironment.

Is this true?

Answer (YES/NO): YES